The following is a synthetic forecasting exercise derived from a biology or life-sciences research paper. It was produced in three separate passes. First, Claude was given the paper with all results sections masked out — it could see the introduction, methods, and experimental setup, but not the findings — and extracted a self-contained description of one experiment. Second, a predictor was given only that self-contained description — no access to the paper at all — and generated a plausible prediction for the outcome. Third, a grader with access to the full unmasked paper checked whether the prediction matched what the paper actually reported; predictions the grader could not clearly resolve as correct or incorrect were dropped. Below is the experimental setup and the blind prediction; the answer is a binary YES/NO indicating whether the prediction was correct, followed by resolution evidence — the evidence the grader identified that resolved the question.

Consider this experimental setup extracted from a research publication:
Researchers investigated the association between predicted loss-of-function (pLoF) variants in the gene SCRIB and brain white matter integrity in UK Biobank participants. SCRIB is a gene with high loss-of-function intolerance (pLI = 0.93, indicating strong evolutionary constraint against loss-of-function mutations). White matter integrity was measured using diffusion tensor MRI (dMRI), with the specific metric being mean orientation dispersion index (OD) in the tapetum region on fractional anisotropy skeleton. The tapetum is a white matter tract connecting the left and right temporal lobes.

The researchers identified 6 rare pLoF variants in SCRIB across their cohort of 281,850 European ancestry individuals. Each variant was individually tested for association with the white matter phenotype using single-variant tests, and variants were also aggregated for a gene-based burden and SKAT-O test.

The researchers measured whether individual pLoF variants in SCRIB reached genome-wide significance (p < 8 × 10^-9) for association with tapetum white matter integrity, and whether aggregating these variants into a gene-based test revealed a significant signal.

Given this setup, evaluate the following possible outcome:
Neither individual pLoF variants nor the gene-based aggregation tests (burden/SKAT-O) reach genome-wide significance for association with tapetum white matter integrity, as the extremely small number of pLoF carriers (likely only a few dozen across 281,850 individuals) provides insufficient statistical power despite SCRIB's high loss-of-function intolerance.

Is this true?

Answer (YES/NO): NO